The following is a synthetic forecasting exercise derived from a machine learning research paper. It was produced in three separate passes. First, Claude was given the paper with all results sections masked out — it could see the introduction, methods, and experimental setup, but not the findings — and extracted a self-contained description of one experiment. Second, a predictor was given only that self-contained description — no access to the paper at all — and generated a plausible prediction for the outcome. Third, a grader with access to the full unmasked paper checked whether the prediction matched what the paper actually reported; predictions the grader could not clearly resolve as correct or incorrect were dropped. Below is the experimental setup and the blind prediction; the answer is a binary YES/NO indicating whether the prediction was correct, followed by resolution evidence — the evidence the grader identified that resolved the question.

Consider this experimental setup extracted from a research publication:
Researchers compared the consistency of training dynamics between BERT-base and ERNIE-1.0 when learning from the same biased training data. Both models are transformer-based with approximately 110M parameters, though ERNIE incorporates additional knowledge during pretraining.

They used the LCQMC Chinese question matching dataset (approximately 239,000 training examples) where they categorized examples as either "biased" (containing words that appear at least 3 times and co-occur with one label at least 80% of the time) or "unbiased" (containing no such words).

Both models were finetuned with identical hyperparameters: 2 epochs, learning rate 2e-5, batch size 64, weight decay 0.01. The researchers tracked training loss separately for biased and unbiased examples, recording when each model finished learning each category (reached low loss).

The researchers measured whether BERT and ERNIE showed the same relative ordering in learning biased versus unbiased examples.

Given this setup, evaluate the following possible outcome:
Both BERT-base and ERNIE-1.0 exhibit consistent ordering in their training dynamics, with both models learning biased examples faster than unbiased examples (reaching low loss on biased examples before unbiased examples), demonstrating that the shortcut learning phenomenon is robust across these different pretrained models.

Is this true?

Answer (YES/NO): YES